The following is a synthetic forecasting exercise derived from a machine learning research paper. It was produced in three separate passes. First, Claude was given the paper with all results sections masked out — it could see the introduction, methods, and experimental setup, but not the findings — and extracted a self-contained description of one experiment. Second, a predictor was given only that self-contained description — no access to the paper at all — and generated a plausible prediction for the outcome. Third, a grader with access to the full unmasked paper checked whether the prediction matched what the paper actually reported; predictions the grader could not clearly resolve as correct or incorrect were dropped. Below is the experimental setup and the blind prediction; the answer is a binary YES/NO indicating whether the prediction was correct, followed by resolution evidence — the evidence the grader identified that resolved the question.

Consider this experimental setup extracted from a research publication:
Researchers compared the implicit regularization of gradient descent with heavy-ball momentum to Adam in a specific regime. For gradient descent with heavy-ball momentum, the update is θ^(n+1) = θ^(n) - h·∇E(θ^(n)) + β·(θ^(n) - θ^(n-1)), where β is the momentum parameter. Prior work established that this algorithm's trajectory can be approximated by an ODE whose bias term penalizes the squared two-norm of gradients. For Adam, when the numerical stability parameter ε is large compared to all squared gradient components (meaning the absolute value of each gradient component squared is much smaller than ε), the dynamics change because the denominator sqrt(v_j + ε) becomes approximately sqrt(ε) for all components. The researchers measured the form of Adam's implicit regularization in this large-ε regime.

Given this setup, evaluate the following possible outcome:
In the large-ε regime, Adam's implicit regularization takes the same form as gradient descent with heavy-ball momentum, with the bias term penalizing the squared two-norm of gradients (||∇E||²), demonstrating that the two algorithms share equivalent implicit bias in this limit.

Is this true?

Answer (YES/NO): YES